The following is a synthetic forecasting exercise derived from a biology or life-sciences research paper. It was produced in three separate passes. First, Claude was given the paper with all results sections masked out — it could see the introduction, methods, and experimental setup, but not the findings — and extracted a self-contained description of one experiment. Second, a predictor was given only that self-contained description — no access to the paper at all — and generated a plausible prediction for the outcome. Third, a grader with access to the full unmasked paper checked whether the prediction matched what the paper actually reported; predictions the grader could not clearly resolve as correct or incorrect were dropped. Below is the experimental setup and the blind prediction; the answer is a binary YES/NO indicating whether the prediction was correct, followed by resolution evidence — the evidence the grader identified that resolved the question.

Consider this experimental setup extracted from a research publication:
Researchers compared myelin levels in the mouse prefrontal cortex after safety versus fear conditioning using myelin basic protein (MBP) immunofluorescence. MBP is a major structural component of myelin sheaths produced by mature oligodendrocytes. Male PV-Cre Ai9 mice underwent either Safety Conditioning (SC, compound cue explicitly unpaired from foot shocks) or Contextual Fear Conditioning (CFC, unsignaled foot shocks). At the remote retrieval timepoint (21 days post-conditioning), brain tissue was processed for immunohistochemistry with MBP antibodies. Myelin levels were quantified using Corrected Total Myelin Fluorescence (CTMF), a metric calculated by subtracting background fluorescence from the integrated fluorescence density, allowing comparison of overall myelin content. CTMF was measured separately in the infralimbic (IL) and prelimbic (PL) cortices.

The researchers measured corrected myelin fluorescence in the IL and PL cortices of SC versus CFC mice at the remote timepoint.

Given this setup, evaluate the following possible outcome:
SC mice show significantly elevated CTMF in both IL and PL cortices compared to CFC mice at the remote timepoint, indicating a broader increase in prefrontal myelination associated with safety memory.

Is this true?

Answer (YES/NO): NO